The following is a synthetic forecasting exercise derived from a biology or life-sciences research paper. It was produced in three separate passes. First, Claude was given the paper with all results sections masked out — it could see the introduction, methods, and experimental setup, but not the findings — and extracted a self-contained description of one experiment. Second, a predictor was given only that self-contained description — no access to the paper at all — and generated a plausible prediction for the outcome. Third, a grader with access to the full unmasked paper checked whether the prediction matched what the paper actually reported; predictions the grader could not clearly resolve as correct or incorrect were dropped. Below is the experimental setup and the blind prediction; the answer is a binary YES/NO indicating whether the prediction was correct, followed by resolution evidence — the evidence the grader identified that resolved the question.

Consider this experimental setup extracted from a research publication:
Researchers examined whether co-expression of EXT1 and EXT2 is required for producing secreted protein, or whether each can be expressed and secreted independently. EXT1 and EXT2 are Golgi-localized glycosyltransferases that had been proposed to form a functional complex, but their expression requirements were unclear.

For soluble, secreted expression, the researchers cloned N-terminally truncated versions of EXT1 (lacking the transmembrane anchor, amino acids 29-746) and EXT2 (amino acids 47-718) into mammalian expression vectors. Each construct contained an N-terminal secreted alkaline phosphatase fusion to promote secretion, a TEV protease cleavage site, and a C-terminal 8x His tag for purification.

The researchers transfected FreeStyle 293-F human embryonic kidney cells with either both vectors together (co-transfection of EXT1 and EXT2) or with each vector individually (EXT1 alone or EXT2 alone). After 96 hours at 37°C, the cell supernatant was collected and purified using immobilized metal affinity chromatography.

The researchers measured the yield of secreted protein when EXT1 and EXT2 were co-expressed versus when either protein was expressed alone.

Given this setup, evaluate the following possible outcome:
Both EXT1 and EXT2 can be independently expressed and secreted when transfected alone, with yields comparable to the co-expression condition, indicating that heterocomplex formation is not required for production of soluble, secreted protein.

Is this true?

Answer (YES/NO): NO